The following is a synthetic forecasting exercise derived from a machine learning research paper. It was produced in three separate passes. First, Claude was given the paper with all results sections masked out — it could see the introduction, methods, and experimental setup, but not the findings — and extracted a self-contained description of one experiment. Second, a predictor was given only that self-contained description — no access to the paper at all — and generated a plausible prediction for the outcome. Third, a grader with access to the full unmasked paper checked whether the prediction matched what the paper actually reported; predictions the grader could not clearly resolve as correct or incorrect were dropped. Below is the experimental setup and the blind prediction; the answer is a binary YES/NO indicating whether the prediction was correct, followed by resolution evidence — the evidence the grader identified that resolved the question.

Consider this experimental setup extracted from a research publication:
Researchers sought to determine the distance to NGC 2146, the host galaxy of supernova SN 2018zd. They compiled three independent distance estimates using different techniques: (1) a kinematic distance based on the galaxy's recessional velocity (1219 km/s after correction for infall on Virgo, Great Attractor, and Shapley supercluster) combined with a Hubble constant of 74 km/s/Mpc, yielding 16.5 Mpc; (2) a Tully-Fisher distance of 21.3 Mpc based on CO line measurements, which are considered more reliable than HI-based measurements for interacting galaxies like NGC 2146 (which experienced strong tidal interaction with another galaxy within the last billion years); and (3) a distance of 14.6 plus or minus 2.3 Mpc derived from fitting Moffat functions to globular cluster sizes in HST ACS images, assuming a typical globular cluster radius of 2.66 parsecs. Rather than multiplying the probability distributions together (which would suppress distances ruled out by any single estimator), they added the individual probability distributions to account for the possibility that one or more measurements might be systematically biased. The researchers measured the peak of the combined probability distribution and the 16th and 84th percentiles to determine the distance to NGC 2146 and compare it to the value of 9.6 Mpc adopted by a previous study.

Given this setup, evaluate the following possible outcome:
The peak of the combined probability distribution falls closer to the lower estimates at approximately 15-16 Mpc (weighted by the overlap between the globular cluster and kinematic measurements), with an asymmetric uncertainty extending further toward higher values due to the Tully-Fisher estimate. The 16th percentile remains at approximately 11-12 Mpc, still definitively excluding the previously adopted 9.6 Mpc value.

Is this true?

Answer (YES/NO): NO